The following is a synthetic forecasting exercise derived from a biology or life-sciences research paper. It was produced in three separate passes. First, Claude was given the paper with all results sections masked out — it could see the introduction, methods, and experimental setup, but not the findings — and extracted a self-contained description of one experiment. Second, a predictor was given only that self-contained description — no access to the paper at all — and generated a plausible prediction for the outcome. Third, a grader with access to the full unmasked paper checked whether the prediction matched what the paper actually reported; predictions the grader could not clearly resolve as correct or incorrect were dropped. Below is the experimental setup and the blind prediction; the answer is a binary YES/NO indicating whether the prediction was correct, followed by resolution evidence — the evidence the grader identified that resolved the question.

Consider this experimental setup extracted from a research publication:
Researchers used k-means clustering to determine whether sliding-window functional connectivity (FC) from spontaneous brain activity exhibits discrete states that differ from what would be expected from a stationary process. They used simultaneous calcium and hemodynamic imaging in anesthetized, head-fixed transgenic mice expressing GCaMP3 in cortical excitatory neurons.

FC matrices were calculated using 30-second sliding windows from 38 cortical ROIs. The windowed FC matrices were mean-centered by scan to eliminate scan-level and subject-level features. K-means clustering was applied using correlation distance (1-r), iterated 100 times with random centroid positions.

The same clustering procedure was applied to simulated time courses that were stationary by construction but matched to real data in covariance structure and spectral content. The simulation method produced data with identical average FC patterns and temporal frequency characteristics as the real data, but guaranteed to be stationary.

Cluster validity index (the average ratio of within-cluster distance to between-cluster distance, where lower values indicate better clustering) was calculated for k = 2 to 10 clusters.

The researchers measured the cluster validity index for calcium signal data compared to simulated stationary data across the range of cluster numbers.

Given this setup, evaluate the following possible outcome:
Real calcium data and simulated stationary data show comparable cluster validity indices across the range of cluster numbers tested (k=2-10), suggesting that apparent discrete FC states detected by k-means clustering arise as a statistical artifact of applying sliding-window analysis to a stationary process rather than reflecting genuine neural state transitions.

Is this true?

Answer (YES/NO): NO